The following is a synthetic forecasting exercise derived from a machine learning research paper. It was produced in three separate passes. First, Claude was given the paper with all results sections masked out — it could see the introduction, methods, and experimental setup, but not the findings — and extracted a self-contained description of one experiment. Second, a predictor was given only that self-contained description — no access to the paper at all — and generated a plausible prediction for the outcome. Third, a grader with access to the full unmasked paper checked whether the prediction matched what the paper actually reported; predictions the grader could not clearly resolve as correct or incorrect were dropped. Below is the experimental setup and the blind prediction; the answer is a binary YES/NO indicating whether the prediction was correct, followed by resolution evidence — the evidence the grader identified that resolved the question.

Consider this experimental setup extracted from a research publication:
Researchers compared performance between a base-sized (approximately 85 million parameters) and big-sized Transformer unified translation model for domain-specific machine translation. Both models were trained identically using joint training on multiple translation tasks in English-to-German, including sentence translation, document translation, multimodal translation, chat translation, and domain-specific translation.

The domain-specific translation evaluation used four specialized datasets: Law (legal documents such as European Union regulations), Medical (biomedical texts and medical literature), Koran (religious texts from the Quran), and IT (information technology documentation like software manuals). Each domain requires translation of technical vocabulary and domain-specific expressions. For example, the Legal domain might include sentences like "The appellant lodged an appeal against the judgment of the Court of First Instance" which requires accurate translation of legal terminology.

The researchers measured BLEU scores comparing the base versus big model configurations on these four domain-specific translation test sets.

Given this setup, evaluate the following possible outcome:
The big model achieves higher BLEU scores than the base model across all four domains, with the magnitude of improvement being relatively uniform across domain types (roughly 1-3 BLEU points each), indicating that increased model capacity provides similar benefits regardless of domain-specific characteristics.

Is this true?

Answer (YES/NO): NO